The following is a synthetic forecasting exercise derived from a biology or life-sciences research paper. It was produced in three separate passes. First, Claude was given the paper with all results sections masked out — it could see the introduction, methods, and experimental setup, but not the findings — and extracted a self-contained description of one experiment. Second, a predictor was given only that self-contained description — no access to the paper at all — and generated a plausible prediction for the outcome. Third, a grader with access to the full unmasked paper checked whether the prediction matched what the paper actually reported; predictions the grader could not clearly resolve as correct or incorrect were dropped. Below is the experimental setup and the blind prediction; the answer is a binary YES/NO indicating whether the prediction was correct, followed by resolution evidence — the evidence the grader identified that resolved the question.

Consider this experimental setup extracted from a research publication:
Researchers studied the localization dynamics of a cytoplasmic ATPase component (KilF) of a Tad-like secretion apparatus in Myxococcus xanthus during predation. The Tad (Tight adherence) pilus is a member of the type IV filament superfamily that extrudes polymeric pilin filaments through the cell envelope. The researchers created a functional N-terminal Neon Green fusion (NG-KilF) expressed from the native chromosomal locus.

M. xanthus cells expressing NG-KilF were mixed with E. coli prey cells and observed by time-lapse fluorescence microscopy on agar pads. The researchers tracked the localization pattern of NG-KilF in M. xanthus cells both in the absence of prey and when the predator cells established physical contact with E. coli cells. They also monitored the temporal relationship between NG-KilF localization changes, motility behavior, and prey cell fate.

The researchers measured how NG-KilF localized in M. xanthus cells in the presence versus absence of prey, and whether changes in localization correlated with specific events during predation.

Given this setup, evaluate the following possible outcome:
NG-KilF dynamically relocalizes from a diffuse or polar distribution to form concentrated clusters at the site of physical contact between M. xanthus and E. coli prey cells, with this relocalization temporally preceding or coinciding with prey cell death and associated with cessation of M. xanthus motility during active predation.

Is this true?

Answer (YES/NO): YES